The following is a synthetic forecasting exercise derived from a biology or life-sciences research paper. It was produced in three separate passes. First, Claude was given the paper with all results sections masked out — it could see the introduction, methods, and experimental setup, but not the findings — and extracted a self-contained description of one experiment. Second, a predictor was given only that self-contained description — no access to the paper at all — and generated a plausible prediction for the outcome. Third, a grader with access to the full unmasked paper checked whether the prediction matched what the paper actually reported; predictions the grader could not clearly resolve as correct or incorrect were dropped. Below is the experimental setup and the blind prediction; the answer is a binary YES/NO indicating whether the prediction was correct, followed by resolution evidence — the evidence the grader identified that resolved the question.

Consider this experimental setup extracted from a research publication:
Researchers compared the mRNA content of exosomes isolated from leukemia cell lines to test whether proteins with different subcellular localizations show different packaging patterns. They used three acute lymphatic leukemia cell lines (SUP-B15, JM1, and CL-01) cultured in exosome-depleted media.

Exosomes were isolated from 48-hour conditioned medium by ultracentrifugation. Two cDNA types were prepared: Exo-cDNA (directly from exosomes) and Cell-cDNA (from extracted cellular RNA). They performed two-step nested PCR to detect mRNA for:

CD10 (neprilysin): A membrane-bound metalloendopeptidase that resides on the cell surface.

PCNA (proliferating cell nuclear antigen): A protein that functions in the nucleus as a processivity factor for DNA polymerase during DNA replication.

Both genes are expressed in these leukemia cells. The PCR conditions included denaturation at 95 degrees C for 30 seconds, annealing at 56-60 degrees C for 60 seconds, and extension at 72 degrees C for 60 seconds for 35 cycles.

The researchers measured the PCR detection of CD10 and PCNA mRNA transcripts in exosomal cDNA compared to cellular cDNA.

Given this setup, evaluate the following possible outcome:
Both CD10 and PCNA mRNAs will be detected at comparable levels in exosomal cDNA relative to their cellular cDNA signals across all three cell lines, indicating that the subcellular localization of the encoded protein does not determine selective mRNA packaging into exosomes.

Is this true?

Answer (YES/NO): NO